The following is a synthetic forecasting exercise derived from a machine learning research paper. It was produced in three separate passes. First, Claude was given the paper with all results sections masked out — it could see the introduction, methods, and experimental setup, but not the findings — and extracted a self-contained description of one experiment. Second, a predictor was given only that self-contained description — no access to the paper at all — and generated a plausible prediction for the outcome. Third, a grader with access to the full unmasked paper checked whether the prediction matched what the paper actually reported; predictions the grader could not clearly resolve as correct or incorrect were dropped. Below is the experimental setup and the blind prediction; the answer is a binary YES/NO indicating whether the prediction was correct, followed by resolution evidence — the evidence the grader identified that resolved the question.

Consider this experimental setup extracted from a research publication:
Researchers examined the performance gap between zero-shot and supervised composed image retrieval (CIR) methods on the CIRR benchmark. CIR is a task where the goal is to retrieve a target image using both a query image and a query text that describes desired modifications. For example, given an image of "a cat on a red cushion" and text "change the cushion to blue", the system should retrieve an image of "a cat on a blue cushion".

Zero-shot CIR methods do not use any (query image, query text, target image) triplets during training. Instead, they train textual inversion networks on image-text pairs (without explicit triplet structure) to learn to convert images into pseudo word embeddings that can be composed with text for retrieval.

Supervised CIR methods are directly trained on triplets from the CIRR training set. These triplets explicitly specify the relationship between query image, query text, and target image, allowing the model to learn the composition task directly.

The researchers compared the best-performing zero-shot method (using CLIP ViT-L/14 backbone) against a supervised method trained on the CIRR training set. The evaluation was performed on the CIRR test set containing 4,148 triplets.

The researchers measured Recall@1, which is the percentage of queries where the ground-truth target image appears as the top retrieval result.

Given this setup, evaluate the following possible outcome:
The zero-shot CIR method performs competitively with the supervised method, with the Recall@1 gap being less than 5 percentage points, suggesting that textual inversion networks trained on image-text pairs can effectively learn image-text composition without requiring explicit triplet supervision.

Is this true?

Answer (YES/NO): YES